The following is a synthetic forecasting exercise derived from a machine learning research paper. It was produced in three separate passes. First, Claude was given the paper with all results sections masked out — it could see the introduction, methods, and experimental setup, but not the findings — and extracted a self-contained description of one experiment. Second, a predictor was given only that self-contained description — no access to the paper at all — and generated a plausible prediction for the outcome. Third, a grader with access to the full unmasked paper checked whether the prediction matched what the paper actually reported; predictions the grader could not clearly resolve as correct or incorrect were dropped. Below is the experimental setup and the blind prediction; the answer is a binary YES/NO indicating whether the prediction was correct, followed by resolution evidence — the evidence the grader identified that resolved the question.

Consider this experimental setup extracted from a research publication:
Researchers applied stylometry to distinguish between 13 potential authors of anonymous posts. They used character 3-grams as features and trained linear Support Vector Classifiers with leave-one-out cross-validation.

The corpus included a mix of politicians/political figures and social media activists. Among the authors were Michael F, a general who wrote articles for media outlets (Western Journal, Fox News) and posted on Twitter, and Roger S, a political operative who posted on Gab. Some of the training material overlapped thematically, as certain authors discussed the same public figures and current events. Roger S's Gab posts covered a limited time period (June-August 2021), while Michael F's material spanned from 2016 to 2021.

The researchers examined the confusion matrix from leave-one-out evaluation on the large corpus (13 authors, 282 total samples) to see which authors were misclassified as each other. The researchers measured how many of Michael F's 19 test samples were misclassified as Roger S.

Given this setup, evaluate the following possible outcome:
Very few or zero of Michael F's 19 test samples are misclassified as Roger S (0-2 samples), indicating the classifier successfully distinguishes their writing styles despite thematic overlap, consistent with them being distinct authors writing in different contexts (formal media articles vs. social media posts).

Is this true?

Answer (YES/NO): YES